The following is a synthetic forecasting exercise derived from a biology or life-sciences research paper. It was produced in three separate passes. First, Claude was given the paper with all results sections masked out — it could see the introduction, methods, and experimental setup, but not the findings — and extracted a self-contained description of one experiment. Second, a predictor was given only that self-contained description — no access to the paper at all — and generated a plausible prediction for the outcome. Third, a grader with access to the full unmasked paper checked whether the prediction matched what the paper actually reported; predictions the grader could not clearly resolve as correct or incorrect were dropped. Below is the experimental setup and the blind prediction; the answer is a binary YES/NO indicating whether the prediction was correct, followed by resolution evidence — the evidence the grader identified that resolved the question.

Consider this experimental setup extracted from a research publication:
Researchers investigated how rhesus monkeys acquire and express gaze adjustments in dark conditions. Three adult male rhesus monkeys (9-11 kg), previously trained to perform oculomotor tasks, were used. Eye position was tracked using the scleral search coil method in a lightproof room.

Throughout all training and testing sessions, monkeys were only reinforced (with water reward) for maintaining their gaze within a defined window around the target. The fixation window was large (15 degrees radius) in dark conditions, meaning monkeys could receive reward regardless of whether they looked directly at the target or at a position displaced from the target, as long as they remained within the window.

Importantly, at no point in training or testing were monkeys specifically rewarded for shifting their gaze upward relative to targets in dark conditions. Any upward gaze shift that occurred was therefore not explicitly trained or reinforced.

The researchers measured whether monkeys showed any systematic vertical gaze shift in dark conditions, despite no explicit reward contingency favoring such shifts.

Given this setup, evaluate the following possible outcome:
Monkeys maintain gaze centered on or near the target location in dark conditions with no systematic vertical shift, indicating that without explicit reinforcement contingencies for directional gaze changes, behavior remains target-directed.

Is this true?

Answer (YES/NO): NO